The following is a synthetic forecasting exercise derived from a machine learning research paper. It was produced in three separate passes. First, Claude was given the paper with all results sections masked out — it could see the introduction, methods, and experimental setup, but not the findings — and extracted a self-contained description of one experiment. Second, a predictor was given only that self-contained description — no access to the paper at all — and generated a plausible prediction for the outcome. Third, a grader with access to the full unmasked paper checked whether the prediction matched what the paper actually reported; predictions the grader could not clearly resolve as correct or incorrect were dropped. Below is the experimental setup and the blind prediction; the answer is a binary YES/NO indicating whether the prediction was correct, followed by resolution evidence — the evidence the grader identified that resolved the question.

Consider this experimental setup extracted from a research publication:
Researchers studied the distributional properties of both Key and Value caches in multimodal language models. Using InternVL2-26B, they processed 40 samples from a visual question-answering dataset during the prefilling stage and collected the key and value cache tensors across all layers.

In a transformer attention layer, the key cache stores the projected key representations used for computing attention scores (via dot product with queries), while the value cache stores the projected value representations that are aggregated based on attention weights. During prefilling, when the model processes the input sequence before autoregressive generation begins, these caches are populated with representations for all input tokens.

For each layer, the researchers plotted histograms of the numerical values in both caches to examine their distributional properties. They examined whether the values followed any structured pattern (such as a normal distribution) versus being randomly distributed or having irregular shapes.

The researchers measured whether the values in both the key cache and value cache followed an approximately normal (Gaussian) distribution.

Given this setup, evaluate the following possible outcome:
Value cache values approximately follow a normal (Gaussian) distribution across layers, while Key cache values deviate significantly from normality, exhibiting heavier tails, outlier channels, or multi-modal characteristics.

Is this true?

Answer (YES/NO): NO